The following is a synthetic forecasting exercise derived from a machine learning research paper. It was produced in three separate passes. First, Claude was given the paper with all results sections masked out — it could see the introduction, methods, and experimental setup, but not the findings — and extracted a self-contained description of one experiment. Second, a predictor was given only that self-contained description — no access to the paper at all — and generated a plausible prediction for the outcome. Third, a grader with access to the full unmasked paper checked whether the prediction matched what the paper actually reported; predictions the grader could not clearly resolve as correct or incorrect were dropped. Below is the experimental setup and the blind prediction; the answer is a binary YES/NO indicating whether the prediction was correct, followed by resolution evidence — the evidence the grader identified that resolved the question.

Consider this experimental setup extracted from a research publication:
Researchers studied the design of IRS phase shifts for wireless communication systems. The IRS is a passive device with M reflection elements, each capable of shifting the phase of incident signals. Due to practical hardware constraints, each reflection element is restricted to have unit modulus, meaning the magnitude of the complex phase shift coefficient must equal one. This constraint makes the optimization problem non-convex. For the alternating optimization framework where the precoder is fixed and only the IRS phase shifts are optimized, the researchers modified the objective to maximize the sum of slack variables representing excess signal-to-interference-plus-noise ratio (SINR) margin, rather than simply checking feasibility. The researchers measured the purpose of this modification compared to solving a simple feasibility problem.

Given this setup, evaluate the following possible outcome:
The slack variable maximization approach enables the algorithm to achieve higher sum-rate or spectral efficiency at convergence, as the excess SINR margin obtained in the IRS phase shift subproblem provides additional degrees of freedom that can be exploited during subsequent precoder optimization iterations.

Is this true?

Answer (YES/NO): NO